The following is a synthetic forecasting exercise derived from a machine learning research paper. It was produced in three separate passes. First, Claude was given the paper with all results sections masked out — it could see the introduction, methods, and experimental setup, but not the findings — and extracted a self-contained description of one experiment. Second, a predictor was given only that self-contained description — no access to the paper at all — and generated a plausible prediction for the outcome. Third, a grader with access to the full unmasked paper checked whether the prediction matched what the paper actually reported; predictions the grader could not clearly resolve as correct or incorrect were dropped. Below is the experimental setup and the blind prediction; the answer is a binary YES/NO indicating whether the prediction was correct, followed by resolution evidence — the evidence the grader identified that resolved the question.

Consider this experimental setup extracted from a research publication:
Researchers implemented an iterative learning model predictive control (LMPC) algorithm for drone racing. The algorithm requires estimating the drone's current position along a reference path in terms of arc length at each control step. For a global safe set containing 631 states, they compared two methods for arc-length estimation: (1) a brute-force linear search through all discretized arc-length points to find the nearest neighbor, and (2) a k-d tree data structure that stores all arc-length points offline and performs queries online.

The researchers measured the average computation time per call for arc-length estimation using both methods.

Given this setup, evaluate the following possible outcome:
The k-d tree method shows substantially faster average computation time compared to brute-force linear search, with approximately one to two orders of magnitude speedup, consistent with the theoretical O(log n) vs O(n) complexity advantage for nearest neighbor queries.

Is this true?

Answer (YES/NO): NO